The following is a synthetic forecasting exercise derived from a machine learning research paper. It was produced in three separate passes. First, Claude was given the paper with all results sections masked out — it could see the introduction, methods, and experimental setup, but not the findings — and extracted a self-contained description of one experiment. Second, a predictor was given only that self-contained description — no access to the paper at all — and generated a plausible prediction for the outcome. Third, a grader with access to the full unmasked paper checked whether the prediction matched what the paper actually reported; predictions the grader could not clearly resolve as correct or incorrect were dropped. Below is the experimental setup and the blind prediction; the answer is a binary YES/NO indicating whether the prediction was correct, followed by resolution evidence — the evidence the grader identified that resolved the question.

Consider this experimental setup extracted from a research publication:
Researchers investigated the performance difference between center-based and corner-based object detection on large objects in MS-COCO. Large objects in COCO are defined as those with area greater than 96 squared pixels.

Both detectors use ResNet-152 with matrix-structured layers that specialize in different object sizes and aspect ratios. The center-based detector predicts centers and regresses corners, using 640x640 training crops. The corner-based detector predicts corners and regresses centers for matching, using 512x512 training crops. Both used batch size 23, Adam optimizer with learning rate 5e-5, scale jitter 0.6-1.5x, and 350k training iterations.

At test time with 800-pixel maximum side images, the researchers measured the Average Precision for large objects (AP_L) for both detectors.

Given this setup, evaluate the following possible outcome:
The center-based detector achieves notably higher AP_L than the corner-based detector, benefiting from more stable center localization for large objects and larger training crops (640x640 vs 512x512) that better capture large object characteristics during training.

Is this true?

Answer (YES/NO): NO